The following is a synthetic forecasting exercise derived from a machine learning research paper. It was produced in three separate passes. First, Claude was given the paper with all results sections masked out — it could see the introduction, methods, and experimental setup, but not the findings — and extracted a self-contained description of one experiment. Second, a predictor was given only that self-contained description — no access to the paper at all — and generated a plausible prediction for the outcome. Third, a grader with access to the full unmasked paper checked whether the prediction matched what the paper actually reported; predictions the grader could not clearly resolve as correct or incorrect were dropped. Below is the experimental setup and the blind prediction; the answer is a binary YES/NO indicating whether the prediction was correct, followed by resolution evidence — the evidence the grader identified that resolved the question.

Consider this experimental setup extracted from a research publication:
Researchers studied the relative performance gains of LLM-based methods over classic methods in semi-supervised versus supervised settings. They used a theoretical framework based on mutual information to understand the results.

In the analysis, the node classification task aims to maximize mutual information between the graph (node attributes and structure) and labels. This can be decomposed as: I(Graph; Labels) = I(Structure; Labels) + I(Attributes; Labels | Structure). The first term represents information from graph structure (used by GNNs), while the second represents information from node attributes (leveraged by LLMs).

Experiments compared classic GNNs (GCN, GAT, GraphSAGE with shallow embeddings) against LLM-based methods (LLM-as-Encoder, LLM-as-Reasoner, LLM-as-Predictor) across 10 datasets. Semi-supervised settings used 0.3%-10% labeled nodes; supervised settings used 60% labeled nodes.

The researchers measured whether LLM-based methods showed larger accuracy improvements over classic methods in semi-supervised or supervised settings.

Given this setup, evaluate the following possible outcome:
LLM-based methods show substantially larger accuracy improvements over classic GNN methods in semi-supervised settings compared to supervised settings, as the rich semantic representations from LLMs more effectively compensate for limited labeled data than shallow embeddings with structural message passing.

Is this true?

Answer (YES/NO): YES